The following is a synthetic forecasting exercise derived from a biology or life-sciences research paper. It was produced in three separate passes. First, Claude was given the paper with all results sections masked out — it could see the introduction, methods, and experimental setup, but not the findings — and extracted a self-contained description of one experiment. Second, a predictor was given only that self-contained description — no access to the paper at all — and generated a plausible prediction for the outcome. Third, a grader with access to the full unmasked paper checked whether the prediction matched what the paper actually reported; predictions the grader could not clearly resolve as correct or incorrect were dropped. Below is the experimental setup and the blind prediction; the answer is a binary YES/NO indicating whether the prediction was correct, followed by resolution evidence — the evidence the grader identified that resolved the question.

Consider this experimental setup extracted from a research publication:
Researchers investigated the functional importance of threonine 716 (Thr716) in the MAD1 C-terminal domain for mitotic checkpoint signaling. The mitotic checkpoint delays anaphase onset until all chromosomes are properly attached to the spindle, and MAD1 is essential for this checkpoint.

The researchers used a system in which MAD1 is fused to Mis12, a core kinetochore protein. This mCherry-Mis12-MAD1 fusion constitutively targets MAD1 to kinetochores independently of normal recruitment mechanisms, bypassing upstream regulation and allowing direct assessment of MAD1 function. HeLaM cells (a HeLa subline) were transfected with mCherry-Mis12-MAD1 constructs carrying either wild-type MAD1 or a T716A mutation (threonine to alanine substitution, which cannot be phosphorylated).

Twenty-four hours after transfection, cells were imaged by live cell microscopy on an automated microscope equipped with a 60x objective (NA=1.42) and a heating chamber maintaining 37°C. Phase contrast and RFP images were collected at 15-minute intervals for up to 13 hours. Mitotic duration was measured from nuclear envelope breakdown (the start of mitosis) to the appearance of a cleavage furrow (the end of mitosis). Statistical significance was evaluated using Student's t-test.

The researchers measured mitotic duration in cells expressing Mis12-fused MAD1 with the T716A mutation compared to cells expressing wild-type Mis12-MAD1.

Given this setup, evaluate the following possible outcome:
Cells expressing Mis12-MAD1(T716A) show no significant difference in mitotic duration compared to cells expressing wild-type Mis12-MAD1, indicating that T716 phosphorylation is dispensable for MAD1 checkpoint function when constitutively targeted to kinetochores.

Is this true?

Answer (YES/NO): NO